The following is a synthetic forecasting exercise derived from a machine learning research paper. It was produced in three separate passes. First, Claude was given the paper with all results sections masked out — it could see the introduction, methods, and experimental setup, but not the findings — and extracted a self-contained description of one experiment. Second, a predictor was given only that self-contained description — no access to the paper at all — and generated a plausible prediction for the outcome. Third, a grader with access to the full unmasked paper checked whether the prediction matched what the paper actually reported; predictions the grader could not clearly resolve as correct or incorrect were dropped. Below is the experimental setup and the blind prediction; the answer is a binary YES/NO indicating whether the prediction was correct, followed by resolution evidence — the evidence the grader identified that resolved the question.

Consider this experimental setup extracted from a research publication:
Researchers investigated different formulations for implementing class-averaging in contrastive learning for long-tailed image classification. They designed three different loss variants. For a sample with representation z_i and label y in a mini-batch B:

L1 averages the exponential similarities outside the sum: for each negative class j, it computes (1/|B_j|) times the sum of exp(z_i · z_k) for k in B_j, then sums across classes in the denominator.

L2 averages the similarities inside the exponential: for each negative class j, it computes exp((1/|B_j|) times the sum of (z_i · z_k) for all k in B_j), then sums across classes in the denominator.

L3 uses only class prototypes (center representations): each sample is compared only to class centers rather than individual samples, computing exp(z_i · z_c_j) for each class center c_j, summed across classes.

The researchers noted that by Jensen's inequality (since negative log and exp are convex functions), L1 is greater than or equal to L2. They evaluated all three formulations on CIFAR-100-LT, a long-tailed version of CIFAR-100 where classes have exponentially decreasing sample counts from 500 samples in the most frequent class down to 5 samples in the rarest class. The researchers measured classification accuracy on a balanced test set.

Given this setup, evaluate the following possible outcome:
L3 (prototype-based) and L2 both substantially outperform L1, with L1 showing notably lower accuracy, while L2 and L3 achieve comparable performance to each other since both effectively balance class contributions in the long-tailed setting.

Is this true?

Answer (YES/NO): NO